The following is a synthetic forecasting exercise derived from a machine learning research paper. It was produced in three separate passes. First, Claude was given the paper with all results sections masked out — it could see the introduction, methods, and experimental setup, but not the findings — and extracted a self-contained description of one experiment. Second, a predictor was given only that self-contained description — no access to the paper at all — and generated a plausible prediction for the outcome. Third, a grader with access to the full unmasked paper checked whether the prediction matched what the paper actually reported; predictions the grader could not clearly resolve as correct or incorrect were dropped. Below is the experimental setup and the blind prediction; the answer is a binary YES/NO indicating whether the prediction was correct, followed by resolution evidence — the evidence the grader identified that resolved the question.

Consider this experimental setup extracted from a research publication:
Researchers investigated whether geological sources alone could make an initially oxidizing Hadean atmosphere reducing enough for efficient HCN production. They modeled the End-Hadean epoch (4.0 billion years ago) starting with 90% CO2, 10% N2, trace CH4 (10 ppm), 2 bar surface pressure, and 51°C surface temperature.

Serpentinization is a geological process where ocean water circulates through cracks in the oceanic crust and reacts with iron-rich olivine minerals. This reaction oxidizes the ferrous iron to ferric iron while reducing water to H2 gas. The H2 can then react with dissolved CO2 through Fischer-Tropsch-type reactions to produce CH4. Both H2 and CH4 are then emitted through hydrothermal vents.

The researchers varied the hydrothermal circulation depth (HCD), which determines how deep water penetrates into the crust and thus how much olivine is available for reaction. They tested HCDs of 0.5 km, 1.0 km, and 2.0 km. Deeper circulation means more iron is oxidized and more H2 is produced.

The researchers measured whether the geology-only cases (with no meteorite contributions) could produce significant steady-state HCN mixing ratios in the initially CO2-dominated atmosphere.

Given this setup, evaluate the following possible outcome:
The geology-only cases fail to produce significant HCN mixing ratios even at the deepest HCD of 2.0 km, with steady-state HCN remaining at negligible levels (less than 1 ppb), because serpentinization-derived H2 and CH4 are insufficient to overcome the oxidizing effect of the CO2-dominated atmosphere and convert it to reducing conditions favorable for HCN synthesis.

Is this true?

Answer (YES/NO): NO